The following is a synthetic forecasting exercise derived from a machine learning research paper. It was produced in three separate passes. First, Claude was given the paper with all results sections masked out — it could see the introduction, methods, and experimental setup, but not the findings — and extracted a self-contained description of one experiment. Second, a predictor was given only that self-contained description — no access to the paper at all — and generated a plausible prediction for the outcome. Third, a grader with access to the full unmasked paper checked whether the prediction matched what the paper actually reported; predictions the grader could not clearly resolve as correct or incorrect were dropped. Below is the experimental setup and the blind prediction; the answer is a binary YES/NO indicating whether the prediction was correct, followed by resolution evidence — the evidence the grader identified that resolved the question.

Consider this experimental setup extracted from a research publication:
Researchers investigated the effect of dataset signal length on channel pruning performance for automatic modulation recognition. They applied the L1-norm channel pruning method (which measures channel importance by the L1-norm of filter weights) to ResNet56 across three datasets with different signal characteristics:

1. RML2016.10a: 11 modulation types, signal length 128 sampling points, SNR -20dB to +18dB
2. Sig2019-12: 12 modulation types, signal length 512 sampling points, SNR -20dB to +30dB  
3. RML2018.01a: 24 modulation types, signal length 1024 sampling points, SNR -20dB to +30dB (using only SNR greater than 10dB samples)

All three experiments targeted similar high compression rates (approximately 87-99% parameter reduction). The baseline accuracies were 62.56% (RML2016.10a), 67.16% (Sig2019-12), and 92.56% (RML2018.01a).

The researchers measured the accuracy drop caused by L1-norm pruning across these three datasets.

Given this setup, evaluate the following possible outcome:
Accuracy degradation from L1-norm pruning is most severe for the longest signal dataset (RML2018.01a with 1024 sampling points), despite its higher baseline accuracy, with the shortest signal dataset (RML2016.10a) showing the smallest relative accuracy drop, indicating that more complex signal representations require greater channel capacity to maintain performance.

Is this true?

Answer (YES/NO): YES